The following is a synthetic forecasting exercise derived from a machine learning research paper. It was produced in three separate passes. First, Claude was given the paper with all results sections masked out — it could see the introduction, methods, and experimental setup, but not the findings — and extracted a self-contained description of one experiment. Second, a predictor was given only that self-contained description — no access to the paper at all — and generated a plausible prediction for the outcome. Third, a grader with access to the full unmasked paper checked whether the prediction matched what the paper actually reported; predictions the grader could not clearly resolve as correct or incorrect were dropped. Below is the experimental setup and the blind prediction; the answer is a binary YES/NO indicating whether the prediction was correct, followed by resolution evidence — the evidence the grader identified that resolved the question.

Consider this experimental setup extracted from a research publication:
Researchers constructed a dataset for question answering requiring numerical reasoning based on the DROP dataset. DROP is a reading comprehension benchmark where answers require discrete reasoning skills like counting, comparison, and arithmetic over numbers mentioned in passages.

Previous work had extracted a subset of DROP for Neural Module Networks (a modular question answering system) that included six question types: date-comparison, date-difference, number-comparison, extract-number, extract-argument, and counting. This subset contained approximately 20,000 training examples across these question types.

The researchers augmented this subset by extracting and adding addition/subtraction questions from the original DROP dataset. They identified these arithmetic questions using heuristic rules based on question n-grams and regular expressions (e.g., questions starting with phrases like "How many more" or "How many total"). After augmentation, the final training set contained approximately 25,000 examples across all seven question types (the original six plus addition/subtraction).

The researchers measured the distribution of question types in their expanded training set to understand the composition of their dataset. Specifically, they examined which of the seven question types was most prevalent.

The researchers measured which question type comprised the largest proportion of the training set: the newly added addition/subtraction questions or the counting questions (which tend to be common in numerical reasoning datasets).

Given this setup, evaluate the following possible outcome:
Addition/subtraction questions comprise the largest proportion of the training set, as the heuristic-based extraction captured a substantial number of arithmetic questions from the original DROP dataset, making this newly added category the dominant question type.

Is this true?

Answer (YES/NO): YES